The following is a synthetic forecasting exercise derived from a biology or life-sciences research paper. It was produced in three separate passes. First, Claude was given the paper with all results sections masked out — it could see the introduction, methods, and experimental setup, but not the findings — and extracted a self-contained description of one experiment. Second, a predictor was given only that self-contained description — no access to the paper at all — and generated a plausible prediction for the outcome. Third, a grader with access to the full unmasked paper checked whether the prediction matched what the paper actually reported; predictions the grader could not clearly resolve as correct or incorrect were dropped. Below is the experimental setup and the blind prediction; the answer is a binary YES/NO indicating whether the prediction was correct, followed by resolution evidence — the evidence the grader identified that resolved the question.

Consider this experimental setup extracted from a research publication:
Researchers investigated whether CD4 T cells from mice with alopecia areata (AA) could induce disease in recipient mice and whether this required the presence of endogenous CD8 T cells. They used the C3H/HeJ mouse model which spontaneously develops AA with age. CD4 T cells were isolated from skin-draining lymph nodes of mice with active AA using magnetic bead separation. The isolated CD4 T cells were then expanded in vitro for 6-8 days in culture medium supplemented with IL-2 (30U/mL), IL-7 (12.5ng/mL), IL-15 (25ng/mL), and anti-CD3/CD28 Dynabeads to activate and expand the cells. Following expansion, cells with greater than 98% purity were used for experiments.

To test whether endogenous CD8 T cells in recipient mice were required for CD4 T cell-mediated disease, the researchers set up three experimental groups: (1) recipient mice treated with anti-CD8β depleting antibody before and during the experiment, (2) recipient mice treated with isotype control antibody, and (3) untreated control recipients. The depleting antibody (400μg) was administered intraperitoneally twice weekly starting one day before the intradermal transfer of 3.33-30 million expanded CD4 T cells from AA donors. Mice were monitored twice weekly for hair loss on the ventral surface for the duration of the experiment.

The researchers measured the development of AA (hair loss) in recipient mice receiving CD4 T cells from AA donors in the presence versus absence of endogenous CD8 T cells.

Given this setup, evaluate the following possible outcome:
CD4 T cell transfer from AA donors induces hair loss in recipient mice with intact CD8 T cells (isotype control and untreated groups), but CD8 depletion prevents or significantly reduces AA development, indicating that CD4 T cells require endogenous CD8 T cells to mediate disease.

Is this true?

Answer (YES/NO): YES